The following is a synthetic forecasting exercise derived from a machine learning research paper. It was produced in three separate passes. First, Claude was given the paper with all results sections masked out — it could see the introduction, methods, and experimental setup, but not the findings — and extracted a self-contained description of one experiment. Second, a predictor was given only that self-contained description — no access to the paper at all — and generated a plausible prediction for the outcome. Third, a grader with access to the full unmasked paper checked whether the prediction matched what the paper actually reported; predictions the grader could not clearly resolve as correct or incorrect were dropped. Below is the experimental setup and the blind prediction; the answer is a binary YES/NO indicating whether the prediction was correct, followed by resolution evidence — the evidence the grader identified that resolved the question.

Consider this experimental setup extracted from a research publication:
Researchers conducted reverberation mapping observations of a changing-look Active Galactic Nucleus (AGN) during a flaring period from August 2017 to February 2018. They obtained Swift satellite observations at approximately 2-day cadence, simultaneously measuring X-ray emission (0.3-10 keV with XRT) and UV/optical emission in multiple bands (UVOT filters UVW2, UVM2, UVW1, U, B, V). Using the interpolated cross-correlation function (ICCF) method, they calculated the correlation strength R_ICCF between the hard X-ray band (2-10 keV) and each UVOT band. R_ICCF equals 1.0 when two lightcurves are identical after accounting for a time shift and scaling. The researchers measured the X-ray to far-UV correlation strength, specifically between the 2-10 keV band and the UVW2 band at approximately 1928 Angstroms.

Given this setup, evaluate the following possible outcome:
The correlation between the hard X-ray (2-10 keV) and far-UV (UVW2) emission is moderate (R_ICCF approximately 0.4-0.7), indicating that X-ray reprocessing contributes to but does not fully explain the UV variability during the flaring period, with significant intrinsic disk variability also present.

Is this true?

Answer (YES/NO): NO